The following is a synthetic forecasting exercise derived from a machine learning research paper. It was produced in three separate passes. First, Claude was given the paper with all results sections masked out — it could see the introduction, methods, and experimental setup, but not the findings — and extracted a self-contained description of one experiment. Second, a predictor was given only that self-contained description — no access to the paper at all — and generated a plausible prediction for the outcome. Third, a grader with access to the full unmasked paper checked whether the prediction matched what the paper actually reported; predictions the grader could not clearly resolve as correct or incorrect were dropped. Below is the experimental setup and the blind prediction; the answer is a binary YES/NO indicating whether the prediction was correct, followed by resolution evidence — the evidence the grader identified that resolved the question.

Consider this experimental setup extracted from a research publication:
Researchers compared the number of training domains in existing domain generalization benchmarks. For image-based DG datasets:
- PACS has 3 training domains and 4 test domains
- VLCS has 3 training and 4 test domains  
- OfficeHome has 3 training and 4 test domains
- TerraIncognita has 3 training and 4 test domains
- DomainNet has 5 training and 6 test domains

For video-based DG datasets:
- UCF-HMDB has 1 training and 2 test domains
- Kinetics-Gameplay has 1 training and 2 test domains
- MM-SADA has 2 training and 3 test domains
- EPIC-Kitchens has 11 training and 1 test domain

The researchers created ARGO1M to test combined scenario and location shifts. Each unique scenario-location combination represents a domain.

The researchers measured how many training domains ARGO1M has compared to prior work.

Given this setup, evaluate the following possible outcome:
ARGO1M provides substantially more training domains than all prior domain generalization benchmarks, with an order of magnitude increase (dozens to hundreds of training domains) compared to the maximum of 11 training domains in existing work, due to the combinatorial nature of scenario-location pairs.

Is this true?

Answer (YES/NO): NO